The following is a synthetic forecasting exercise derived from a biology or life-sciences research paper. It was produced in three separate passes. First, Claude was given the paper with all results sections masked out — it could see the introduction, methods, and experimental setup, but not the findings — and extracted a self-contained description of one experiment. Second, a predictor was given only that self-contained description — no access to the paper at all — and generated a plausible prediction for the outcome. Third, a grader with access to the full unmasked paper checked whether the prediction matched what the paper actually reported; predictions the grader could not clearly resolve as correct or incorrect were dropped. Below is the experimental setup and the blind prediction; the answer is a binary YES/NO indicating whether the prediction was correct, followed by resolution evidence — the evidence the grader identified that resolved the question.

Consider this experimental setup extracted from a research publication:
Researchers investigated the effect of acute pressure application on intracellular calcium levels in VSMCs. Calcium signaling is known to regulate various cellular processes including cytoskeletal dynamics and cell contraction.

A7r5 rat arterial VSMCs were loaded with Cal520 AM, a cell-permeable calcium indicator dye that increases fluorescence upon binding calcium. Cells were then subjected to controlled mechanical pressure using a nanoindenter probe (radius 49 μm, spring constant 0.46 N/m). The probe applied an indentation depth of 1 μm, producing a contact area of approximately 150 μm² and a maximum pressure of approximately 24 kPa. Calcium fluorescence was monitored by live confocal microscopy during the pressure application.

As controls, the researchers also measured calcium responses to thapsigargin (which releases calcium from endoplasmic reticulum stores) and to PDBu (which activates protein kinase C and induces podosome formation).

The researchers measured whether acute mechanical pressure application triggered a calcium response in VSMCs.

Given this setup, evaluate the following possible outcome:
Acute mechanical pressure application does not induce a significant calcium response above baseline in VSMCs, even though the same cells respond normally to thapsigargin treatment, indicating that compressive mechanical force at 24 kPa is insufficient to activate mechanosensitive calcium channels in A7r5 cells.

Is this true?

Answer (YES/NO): NO